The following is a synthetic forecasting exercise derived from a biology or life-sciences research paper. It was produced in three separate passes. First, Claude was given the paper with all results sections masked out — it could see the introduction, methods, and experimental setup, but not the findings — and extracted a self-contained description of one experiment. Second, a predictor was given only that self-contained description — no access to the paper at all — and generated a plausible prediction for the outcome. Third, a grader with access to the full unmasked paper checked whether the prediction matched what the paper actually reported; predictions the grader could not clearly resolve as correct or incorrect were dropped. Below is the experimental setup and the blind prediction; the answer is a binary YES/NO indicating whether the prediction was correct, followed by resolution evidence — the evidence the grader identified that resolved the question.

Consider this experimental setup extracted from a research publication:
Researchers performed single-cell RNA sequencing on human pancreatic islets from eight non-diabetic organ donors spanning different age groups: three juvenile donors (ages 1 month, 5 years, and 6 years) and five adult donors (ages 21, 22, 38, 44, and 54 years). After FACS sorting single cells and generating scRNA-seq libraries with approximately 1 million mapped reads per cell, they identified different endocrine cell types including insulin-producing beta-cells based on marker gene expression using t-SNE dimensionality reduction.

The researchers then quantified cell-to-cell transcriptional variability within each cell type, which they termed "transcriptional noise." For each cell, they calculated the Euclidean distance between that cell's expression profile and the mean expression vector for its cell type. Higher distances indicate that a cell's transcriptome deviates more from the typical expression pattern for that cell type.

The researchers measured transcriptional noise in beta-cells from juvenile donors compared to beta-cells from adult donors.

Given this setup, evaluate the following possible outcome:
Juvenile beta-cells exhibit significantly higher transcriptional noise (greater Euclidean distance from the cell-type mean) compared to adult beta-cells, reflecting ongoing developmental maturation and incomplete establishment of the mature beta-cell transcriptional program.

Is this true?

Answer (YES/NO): NO